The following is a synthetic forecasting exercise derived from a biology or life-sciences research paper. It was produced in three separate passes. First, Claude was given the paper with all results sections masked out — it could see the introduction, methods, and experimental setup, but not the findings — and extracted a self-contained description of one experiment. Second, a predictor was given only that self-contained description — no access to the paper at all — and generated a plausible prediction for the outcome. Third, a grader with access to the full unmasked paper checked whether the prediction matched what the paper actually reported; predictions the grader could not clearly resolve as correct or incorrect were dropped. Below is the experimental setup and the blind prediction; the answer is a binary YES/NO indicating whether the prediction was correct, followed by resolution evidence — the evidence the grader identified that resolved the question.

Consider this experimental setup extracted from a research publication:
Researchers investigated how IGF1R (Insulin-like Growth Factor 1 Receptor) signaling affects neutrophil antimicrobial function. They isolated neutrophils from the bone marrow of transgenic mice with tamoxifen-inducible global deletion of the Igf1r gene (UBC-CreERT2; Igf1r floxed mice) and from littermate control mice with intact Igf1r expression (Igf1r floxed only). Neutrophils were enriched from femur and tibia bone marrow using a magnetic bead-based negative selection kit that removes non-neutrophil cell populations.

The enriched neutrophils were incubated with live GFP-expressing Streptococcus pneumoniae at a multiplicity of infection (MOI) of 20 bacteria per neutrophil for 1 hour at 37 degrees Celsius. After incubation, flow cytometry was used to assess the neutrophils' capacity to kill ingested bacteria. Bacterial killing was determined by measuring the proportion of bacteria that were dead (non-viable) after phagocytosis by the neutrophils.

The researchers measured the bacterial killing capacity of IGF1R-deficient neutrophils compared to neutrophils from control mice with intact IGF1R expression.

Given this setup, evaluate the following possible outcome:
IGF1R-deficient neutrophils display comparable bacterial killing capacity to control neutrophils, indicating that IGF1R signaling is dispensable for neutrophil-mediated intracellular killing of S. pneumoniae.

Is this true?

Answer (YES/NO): NO